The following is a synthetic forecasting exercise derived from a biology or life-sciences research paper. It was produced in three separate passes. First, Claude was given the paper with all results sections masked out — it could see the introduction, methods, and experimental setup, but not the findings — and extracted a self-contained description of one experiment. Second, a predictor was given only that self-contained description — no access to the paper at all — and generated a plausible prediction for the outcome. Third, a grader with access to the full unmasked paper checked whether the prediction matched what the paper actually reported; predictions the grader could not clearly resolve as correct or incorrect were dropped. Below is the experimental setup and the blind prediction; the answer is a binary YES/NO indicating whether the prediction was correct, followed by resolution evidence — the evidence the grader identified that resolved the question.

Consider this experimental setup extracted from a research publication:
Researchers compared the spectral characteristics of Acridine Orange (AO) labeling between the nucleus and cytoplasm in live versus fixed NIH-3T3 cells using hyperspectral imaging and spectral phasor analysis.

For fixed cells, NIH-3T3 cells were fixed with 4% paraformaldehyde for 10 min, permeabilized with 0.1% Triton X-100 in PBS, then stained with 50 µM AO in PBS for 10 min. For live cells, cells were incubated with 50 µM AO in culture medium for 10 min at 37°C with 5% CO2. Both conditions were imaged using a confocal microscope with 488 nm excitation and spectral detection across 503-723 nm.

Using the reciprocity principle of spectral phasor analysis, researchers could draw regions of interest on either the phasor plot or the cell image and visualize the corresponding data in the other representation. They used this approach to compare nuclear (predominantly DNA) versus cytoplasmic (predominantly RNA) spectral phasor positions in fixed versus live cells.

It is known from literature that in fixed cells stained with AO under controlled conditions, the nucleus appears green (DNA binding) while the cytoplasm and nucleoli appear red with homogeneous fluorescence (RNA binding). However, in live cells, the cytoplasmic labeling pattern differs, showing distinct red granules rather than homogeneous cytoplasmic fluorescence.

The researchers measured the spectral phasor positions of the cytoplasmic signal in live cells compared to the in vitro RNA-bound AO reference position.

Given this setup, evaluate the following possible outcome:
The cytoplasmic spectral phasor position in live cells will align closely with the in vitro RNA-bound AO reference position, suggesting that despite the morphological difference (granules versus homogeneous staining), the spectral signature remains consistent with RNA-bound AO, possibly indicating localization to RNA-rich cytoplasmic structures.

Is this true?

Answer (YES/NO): NO